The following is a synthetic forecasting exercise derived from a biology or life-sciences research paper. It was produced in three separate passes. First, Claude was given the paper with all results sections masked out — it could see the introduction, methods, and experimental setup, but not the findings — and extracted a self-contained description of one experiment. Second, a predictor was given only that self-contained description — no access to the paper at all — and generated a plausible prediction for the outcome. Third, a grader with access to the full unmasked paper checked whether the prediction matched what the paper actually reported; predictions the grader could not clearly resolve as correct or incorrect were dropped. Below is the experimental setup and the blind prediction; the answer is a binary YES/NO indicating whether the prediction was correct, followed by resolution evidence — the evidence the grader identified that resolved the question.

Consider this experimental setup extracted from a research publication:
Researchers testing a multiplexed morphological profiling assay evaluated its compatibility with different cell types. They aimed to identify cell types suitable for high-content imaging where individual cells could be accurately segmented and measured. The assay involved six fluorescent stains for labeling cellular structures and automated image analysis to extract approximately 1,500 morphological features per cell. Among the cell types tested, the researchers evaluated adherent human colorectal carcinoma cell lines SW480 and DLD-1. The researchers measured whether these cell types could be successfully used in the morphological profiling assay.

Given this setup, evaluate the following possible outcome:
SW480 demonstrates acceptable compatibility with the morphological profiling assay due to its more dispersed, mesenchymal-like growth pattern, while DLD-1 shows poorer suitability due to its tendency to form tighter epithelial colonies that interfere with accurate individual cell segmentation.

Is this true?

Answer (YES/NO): NO